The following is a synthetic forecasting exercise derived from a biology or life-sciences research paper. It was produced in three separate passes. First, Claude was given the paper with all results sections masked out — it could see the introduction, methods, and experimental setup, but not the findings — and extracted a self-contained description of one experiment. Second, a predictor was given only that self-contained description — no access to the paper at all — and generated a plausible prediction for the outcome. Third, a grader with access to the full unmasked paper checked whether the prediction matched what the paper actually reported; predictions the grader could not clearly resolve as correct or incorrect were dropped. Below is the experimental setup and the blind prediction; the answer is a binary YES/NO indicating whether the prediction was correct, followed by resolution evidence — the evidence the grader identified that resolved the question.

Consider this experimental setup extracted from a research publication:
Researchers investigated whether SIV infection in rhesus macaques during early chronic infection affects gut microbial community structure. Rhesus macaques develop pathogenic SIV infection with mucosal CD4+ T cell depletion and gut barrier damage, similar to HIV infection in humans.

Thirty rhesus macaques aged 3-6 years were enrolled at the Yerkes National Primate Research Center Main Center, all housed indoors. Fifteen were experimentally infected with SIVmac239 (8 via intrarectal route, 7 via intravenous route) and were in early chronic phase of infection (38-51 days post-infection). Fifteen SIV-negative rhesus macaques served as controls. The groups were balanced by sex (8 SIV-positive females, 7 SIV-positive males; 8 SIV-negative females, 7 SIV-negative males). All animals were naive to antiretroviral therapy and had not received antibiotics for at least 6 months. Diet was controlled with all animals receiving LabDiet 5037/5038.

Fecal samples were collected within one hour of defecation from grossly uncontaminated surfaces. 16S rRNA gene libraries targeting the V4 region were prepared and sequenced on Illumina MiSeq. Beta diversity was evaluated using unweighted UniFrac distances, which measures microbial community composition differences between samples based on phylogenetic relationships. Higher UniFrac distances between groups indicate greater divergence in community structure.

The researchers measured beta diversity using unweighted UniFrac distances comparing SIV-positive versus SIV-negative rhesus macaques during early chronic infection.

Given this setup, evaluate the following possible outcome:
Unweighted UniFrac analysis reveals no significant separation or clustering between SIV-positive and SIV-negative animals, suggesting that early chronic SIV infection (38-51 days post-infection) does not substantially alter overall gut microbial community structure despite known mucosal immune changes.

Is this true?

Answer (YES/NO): NO